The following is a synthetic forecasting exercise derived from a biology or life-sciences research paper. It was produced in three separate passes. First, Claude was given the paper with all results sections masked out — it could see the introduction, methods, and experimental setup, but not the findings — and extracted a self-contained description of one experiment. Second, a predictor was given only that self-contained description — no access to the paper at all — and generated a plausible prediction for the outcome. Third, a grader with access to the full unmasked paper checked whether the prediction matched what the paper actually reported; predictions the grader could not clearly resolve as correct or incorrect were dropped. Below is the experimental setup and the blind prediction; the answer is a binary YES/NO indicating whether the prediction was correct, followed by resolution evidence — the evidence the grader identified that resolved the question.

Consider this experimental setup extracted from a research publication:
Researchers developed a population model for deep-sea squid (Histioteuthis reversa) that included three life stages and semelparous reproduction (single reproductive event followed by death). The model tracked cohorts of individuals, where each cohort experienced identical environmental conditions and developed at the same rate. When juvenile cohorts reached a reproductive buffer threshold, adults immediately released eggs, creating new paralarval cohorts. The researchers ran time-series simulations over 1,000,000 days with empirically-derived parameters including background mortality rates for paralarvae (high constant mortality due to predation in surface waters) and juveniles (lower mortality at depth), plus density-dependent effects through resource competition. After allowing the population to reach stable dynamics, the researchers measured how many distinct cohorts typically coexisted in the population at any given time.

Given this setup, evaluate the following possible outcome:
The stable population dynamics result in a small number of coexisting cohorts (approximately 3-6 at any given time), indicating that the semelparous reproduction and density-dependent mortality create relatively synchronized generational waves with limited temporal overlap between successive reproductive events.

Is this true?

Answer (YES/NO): NO